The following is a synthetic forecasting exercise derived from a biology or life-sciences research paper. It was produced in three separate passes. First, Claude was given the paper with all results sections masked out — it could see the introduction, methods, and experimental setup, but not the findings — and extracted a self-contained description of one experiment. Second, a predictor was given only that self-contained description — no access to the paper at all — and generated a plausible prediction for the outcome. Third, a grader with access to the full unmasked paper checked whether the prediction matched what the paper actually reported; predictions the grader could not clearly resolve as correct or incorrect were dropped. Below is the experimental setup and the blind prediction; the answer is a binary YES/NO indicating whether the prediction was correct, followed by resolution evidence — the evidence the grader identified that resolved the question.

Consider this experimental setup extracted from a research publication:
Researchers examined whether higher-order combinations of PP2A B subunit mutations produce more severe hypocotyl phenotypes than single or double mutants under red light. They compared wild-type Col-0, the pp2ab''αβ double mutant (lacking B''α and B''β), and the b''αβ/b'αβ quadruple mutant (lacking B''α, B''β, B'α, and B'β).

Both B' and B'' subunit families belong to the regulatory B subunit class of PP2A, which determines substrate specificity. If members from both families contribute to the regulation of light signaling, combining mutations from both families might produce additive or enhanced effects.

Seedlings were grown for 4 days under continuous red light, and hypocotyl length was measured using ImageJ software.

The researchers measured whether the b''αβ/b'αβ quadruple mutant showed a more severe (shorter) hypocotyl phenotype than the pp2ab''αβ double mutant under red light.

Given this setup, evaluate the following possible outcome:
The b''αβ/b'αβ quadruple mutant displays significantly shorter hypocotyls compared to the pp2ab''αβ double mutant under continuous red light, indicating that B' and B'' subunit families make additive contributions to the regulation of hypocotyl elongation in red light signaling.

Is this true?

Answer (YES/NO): NO